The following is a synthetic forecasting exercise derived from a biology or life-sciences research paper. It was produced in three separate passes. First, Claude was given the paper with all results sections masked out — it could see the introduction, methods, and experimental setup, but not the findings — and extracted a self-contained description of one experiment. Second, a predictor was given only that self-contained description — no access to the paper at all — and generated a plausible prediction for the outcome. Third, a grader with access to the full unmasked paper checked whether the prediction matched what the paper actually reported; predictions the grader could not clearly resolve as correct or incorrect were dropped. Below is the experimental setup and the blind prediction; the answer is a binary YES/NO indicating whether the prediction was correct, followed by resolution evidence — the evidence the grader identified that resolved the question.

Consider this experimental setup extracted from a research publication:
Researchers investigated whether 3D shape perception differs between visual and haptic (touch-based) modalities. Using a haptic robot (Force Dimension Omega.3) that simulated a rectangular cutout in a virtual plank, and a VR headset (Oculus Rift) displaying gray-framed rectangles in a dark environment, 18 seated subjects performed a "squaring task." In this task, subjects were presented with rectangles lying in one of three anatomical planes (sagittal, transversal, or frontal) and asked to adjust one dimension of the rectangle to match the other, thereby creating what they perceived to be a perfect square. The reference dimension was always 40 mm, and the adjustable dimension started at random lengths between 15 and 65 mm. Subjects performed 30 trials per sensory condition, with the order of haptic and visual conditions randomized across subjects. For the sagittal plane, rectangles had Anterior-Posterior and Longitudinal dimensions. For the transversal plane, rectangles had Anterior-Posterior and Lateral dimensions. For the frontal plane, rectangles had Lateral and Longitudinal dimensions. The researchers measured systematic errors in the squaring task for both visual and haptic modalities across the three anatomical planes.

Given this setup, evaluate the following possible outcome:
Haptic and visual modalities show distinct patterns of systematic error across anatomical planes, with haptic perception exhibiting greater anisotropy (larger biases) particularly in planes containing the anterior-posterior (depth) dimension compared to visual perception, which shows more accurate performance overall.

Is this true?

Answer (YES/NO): NO